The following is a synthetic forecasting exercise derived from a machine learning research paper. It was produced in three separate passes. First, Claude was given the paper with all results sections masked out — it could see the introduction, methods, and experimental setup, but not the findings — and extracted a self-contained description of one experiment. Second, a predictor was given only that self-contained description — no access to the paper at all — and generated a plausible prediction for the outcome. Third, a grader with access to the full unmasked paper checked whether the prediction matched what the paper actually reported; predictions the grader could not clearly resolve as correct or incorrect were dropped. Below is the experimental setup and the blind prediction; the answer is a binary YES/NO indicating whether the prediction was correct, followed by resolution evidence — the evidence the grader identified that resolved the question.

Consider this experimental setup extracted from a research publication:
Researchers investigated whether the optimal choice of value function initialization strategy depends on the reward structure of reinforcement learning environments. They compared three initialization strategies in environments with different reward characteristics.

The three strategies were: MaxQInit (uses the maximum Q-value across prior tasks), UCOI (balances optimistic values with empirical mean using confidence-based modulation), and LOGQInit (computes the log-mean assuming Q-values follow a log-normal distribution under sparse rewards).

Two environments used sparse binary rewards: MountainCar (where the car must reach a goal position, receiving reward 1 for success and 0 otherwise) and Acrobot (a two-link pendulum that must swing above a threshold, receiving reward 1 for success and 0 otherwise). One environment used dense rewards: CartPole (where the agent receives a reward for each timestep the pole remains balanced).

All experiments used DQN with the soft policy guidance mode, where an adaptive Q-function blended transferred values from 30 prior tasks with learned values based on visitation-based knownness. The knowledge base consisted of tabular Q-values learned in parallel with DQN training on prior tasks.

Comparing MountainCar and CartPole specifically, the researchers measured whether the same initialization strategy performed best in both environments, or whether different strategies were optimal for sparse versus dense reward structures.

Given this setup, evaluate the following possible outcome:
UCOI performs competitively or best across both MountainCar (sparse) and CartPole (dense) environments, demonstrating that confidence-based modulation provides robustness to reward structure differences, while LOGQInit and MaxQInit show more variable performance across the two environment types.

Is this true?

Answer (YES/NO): NO